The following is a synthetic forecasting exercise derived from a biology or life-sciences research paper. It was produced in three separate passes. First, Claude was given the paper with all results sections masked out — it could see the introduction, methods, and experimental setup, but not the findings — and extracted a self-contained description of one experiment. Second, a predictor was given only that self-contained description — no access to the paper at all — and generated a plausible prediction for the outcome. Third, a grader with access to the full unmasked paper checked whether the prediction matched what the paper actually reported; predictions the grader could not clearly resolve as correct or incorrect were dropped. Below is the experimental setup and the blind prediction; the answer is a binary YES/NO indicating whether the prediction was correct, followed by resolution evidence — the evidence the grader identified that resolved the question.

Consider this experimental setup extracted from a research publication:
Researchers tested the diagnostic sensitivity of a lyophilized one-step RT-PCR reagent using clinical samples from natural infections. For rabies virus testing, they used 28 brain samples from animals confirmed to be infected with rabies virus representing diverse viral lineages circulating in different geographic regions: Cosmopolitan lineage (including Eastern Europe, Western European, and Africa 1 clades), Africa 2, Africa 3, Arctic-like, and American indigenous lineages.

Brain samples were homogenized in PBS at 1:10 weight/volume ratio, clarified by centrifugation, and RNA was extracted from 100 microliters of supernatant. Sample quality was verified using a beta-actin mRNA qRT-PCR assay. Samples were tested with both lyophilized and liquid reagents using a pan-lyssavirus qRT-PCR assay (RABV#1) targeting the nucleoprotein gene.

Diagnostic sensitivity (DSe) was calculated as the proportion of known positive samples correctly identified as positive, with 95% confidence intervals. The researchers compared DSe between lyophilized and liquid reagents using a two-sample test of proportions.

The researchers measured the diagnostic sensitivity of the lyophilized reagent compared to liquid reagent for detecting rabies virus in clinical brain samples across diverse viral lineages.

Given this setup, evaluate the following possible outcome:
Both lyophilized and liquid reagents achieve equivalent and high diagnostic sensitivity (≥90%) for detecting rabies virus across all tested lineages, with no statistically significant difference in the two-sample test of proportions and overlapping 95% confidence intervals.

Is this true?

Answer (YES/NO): YES